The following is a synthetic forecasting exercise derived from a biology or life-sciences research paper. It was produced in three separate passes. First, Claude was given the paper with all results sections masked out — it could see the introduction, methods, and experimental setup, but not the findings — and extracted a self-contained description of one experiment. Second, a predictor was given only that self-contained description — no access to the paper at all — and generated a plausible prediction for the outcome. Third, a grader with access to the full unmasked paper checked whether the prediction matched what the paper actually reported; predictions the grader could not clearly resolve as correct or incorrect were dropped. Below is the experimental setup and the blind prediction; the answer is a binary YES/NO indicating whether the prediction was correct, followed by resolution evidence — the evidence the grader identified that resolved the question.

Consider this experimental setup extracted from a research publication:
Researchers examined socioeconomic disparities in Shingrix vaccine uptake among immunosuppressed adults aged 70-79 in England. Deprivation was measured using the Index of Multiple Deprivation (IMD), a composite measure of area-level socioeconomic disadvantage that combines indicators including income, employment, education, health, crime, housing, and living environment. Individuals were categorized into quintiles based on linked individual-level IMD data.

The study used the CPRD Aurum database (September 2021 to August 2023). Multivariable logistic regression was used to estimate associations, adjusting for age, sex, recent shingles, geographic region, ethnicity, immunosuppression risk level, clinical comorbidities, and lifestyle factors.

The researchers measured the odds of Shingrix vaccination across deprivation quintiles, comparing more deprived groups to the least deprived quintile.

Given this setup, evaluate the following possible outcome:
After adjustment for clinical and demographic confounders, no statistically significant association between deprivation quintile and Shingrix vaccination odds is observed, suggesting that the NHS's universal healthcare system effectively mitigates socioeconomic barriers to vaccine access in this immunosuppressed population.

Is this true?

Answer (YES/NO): NO